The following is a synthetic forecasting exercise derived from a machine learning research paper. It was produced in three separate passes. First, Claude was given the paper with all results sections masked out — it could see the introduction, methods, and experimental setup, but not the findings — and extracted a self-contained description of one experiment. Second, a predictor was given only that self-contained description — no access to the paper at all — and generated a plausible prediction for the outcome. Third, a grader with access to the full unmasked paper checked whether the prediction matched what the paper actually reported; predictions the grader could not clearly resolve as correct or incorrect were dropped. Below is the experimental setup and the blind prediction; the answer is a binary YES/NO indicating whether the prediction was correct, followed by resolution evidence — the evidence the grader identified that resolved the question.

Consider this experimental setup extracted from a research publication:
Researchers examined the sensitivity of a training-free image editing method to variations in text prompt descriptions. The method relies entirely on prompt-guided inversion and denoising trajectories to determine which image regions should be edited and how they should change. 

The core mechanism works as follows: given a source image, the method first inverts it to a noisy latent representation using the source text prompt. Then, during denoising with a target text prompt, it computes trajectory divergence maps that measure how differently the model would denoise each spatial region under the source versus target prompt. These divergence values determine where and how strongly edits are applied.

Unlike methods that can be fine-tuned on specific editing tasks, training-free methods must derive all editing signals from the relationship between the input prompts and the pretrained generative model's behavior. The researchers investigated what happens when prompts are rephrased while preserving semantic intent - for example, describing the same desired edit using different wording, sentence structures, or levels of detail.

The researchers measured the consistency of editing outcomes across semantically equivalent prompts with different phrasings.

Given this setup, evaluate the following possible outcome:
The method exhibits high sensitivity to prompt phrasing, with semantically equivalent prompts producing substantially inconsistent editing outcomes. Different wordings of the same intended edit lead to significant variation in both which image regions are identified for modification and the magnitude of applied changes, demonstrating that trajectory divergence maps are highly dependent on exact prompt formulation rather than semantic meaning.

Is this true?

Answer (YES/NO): YES